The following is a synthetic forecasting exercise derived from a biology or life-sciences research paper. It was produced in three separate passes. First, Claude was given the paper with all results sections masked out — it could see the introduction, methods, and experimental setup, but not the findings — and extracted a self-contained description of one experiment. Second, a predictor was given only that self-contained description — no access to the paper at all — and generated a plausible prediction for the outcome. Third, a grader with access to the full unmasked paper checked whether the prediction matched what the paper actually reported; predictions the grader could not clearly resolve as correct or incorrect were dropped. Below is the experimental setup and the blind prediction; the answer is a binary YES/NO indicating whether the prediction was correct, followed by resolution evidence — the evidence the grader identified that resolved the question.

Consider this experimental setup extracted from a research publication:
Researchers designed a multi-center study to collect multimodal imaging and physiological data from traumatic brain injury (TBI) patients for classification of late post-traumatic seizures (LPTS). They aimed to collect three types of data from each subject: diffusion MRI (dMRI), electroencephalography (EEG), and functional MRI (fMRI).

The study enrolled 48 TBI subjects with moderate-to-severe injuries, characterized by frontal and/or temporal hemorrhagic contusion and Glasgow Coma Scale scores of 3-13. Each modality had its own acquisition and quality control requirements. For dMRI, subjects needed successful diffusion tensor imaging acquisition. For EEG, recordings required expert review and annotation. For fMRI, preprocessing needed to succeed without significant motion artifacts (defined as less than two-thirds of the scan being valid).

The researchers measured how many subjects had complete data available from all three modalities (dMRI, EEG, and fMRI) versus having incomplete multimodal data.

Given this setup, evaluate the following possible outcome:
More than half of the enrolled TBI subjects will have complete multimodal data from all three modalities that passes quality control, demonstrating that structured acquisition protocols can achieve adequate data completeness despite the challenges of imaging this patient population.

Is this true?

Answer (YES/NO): NO